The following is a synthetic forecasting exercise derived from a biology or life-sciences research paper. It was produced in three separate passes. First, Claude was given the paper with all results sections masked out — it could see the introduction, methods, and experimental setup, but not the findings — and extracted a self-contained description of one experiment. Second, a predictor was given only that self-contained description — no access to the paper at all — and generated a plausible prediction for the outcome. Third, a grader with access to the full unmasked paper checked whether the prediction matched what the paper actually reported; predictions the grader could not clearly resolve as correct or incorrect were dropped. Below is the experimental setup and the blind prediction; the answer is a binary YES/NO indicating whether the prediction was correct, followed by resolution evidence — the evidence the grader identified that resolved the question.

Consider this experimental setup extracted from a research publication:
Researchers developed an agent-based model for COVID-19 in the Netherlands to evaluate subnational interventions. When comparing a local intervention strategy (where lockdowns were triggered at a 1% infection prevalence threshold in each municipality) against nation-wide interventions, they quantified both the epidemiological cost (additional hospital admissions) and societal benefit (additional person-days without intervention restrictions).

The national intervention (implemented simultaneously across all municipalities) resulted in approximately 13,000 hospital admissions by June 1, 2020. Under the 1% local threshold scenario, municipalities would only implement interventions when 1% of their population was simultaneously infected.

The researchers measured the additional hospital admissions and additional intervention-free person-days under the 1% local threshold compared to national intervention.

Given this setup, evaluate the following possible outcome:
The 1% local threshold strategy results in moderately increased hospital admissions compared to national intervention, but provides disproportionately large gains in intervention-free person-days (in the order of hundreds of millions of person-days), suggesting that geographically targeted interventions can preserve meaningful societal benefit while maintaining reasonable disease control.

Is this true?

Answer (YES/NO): NO